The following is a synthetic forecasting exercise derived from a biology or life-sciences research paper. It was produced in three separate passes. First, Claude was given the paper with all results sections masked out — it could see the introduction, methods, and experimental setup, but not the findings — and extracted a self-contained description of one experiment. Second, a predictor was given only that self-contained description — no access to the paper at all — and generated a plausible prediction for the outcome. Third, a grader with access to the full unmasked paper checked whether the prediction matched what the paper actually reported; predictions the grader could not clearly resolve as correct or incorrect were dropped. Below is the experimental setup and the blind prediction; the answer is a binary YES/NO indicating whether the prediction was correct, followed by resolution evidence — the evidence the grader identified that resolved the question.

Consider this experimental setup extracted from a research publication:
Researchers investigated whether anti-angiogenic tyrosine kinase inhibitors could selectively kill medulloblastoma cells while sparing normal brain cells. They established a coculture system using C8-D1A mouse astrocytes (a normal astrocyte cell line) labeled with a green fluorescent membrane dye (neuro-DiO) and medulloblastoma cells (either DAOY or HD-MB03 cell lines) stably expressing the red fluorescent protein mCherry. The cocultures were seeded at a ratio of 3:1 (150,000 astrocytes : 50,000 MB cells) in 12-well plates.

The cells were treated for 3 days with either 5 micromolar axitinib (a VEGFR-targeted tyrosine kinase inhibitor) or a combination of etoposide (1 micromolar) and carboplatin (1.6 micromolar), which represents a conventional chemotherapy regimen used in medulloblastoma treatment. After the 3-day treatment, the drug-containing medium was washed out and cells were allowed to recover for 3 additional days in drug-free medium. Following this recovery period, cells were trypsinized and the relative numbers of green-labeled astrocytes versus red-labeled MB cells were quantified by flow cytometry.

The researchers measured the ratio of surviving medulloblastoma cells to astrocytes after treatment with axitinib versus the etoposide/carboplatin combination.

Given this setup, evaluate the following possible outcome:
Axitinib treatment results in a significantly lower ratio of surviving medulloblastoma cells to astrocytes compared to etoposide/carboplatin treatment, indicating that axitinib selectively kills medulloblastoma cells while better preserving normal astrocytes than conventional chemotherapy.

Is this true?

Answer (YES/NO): NO